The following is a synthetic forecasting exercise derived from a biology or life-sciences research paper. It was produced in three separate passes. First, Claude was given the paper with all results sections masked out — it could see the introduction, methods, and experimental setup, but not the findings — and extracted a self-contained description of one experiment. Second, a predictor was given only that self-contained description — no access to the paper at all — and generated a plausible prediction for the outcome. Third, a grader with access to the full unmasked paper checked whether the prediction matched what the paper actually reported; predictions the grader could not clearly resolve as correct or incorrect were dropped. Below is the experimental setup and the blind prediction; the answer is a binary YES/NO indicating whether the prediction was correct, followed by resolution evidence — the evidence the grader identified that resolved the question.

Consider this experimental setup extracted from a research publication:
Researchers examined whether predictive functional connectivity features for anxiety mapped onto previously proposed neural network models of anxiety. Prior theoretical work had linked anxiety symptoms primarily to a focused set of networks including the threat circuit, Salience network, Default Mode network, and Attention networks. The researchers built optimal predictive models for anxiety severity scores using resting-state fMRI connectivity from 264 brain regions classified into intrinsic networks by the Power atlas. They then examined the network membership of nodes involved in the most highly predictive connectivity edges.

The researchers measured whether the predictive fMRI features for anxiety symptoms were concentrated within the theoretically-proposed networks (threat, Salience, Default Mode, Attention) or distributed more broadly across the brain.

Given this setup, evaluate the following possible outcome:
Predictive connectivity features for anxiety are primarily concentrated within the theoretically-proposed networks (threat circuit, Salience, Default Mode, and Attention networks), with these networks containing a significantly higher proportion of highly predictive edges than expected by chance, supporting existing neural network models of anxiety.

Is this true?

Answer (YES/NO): NO